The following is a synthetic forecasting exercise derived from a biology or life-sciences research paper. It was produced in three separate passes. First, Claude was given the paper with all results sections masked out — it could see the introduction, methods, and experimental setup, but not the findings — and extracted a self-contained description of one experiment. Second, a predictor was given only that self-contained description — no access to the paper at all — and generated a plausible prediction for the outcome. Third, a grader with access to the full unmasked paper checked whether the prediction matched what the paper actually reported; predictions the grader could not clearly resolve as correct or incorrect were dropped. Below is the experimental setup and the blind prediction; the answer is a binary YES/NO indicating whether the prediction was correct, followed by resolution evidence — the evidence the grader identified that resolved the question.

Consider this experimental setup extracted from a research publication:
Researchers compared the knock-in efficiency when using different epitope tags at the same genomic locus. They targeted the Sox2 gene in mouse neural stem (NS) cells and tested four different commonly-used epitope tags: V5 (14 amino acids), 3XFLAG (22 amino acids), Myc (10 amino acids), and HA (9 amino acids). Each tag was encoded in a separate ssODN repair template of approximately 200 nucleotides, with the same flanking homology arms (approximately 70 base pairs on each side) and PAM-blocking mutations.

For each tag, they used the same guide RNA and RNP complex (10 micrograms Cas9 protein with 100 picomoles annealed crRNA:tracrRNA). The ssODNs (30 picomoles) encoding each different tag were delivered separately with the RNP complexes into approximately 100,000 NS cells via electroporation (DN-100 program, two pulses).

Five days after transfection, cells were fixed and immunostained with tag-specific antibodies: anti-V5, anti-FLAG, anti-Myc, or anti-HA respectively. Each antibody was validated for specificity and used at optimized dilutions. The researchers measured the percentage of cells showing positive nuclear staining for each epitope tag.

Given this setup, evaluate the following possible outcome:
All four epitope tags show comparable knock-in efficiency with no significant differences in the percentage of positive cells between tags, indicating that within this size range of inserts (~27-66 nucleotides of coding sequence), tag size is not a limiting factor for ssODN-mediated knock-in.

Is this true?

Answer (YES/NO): YES